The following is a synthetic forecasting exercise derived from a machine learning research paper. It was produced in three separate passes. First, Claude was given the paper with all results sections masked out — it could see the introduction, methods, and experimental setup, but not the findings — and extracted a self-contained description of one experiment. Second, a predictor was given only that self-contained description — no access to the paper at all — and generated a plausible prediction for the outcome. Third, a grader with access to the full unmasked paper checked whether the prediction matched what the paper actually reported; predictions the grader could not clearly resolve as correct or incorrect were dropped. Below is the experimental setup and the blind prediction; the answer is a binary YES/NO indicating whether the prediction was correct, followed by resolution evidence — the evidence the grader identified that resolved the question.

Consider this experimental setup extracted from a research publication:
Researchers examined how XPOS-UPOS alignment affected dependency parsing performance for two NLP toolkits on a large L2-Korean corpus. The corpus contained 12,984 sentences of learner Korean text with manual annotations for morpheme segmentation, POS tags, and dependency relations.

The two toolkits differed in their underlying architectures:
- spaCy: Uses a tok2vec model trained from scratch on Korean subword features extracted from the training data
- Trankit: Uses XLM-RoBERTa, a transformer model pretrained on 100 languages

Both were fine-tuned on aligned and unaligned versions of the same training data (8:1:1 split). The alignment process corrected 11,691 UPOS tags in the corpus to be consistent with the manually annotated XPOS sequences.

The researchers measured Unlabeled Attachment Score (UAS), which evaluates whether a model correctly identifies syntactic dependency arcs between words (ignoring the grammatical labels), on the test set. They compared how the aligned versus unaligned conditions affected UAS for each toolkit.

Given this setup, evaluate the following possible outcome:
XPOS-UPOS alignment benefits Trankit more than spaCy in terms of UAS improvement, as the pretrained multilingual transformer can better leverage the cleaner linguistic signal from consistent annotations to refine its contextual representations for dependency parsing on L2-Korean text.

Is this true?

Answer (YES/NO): NO